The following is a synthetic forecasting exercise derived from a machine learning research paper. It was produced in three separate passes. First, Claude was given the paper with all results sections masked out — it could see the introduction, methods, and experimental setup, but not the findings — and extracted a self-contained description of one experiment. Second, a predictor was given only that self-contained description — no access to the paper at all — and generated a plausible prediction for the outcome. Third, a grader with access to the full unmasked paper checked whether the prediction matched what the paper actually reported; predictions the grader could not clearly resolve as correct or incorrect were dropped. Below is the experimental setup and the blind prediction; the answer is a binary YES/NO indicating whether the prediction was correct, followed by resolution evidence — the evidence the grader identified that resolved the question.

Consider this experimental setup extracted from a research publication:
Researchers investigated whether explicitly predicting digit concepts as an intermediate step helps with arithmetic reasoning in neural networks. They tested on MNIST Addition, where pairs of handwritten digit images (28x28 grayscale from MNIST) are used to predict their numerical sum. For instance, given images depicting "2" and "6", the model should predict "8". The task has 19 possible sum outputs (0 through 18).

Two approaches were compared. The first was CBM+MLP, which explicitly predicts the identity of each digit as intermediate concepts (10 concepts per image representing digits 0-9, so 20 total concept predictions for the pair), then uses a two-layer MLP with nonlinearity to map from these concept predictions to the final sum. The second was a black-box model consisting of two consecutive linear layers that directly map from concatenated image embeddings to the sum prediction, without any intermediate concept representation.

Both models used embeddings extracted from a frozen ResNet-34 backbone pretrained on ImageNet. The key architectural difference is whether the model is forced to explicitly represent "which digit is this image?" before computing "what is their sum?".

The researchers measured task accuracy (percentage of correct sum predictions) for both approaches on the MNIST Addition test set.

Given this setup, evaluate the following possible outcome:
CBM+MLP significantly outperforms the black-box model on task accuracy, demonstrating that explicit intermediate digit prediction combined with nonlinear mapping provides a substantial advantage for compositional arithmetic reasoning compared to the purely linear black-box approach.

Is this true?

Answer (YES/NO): NO